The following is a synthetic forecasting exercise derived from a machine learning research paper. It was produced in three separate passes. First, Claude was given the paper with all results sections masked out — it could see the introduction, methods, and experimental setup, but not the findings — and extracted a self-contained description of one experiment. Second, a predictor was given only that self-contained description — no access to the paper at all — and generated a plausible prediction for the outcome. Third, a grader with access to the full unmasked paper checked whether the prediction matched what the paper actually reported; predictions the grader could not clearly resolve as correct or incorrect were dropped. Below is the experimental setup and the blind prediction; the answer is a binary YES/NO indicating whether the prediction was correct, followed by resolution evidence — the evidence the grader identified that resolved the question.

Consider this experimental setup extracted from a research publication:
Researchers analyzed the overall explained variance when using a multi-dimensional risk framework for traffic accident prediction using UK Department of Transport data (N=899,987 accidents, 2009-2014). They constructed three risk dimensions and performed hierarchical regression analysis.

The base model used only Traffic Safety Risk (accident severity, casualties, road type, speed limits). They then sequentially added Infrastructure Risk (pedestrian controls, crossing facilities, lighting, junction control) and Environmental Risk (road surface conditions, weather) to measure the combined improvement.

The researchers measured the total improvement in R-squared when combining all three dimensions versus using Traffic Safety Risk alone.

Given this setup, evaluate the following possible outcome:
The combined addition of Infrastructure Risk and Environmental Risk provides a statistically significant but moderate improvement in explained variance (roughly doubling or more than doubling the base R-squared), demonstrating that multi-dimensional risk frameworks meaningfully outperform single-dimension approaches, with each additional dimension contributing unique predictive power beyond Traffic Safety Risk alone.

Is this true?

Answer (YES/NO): NO